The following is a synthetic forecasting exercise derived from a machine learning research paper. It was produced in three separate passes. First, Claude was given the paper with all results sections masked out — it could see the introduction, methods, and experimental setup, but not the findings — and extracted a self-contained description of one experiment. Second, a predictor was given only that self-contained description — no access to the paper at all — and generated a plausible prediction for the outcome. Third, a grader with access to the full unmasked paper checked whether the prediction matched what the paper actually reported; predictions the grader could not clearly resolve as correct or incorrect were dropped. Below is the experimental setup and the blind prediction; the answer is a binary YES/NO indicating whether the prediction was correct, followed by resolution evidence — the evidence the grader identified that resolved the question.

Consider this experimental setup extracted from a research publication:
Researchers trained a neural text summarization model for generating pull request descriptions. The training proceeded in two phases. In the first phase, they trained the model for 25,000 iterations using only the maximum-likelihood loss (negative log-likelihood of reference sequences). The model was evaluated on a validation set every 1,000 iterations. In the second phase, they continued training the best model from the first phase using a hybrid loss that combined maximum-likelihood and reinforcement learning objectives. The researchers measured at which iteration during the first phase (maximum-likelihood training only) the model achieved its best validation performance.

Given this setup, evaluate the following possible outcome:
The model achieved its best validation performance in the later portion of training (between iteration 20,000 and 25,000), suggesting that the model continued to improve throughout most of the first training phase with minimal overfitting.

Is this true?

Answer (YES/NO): NO